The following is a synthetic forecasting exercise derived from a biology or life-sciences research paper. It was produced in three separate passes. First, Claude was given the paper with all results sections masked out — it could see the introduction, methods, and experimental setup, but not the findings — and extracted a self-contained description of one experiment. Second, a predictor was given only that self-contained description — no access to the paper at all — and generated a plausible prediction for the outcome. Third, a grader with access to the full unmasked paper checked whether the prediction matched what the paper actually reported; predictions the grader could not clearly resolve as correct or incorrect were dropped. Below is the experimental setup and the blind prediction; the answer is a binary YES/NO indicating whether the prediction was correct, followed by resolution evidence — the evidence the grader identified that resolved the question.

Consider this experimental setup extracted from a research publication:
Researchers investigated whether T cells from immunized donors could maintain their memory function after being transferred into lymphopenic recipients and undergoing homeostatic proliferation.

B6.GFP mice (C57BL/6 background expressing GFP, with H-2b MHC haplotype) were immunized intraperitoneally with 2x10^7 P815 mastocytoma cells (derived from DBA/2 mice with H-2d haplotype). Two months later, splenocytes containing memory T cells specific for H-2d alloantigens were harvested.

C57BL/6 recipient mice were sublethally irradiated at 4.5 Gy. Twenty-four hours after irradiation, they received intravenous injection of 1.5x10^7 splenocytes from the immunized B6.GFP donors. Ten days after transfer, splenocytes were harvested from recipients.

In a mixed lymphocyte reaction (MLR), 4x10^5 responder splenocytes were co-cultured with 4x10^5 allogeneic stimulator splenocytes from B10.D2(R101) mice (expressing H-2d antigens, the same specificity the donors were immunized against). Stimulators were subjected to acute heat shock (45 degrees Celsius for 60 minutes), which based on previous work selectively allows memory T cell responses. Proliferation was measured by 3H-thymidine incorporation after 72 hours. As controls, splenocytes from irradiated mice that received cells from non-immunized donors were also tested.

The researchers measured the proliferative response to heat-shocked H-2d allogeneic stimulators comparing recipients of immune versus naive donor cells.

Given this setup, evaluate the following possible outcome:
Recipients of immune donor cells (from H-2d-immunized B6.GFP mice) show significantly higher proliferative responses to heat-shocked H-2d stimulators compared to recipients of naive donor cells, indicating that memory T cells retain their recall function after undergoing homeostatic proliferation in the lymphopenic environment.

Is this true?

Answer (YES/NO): NO